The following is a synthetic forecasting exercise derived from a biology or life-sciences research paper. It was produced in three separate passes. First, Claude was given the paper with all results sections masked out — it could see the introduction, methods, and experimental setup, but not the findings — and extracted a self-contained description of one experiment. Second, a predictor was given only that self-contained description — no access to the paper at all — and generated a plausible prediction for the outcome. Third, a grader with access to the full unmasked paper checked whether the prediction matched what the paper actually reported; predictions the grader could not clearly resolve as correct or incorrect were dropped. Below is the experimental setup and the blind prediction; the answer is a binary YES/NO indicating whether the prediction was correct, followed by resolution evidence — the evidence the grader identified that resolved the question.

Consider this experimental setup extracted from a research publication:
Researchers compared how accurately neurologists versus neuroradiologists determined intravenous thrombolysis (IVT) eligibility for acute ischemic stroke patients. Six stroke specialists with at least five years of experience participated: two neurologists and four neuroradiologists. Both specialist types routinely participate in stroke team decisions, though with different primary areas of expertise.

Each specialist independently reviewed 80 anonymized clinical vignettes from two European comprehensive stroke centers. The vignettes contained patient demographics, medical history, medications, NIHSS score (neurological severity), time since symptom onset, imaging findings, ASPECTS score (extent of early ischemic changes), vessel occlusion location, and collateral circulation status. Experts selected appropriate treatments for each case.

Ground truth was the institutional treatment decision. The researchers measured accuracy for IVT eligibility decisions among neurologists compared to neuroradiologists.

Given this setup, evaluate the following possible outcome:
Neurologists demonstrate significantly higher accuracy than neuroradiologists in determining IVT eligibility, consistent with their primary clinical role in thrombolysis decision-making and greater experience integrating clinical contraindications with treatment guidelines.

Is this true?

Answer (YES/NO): NO